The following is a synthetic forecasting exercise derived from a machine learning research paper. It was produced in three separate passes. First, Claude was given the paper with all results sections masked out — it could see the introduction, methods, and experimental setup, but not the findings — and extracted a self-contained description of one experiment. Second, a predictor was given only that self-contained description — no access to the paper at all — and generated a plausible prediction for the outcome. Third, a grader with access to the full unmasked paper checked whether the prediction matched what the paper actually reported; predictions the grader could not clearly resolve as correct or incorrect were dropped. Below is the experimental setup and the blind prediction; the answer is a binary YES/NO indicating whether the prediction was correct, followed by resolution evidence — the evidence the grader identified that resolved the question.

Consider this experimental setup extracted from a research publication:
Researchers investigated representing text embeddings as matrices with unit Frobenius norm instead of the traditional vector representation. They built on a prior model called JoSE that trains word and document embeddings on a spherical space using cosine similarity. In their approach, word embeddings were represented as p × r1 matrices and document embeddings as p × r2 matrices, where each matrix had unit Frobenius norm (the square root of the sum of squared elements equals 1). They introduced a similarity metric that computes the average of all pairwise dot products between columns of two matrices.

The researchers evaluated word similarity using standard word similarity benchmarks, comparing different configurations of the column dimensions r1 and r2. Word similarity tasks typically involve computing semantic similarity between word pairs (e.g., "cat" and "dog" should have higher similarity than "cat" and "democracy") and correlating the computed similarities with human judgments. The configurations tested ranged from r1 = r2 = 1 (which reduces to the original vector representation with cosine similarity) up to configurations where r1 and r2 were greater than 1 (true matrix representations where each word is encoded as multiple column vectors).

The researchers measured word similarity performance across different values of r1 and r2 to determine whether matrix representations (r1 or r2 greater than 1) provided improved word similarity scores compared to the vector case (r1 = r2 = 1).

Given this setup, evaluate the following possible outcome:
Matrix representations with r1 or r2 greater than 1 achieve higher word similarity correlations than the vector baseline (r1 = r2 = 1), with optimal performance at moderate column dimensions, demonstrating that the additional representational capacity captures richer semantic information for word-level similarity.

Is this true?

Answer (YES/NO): NO